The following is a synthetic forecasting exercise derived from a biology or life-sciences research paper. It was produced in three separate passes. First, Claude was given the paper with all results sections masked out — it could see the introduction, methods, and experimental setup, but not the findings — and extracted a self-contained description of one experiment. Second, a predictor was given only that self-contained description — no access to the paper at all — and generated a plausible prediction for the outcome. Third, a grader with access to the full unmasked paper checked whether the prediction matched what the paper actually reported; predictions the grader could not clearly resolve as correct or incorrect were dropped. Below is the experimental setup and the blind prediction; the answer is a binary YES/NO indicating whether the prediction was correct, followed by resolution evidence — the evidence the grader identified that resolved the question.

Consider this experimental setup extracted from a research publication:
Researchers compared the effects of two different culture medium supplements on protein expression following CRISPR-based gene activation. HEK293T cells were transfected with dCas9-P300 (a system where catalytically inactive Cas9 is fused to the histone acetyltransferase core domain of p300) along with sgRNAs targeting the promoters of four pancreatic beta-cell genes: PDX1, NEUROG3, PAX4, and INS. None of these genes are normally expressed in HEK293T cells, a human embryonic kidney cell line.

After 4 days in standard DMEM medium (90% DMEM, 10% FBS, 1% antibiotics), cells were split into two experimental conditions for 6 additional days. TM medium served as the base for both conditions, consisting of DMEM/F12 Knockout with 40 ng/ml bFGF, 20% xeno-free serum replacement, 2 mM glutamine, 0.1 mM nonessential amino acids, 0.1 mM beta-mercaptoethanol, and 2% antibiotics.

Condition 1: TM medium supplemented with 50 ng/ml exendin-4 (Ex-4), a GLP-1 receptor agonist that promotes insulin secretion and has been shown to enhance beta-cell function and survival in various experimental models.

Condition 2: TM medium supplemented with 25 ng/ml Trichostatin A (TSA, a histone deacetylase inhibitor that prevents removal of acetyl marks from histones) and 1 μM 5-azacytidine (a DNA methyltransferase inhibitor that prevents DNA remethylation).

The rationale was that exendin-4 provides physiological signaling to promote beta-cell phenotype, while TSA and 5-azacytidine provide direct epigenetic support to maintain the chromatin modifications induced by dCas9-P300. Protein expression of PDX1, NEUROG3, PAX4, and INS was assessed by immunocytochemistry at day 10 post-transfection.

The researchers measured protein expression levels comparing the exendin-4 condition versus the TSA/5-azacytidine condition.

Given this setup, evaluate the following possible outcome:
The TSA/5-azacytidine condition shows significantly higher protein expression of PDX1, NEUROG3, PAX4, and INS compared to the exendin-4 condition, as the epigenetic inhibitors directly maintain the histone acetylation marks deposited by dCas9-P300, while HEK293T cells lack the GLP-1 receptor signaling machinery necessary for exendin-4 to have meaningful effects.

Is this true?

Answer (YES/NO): NO